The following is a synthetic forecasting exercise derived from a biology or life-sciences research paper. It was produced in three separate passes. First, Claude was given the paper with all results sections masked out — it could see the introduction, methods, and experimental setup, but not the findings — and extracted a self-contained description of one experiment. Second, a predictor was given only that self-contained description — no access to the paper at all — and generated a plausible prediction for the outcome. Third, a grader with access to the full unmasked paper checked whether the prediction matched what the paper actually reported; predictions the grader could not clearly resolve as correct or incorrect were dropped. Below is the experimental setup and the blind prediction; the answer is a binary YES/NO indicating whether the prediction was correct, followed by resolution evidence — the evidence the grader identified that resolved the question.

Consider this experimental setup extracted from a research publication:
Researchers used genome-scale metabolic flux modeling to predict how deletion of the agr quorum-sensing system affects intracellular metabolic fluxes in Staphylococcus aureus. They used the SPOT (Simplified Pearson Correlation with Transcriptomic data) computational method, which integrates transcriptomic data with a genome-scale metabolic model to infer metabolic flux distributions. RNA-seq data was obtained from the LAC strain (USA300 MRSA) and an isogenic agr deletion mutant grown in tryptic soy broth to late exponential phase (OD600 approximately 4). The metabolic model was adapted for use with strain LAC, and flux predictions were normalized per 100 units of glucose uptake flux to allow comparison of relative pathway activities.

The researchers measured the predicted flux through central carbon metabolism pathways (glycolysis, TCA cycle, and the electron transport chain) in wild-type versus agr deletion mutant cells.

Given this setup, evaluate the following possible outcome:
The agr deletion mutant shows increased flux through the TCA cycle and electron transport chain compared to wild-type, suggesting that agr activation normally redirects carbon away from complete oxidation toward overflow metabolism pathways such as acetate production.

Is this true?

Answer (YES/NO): NO